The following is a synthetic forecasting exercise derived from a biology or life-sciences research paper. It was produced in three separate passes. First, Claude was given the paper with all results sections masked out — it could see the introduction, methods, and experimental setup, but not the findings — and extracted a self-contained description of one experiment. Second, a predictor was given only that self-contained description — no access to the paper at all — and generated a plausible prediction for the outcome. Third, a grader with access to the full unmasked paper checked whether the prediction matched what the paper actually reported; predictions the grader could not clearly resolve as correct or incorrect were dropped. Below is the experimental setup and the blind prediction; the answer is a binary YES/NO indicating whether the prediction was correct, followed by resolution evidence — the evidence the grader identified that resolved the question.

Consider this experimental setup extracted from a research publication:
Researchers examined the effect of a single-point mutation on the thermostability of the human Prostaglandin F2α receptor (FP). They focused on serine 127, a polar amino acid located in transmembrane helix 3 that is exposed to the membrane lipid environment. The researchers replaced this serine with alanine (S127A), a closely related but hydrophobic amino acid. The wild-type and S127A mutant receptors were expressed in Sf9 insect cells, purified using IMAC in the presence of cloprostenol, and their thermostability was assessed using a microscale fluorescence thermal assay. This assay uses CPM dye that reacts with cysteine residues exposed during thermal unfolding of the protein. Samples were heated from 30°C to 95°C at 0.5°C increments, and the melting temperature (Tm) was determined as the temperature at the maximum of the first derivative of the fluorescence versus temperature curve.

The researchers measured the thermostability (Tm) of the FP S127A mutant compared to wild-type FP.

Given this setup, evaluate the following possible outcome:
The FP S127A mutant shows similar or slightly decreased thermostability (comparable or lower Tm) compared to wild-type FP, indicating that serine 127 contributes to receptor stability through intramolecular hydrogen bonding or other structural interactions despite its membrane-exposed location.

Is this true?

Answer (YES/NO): NO